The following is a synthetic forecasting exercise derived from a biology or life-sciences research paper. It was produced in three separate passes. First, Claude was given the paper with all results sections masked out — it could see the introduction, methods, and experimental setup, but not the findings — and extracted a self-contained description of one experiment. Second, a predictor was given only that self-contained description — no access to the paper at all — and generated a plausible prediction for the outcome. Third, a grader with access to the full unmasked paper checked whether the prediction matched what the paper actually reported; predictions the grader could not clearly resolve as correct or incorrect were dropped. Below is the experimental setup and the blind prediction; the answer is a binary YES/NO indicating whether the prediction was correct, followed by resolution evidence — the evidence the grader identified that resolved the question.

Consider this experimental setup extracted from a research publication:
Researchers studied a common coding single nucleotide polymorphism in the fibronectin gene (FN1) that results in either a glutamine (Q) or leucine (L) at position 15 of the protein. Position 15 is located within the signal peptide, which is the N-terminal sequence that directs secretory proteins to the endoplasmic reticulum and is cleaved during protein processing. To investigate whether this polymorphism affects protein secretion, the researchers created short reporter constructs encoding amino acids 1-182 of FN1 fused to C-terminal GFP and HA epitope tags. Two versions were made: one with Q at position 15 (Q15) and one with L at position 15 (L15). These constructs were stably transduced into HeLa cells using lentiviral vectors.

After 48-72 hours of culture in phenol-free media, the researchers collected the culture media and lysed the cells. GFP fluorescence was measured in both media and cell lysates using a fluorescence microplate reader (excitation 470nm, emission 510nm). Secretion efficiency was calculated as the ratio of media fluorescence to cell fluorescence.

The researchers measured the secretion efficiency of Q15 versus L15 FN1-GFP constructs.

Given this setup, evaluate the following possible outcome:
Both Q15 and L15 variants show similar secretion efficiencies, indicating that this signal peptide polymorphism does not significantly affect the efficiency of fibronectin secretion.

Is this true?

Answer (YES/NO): NO